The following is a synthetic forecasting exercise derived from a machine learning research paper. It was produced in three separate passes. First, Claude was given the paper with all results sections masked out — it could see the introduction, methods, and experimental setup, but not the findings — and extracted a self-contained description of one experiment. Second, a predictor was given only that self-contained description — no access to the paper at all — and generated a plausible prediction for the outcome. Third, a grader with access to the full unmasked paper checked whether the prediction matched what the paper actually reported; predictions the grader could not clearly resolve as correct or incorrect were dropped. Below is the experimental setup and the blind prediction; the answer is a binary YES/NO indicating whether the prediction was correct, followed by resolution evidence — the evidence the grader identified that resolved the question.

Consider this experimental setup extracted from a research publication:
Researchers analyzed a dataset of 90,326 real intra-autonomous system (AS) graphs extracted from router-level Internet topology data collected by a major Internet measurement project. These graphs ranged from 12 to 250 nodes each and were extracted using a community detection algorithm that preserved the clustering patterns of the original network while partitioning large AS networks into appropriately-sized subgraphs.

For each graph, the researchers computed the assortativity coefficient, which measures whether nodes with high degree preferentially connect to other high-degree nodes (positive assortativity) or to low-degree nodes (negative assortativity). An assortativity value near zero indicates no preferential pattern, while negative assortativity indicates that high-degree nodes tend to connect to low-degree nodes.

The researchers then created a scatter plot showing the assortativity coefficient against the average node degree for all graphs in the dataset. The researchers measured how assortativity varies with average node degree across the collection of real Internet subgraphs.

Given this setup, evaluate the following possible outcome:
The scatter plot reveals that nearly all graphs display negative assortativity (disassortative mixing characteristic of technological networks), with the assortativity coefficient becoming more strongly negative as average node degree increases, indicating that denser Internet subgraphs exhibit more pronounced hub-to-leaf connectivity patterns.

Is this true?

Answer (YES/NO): NO